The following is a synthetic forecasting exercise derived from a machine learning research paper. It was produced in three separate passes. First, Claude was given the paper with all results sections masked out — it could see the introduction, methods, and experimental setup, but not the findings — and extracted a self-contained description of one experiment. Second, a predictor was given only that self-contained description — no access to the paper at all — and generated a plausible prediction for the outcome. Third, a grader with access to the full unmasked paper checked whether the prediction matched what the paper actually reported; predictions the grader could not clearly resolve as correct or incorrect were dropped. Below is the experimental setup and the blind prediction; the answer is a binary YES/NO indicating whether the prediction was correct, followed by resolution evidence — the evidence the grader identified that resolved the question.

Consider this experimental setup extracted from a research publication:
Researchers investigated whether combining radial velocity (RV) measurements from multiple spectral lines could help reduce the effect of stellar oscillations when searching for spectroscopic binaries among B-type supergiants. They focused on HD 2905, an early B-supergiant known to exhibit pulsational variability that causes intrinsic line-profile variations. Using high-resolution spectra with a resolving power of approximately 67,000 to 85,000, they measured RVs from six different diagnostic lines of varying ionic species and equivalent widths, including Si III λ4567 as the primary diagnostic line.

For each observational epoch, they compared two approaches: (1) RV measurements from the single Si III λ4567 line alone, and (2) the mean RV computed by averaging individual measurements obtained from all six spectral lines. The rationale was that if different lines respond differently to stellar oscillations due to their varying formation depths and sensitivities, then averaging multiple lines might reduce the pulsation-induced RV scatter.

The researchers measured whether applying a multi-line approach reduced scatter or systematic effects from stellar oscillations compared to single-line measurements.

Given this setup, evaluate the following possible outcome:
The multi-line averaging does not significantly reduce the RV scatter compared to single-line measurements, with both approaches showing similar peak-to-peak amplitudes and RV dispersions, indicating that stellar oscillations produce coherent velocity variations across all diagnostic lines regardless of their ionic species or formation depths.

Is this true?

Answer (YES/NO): YES